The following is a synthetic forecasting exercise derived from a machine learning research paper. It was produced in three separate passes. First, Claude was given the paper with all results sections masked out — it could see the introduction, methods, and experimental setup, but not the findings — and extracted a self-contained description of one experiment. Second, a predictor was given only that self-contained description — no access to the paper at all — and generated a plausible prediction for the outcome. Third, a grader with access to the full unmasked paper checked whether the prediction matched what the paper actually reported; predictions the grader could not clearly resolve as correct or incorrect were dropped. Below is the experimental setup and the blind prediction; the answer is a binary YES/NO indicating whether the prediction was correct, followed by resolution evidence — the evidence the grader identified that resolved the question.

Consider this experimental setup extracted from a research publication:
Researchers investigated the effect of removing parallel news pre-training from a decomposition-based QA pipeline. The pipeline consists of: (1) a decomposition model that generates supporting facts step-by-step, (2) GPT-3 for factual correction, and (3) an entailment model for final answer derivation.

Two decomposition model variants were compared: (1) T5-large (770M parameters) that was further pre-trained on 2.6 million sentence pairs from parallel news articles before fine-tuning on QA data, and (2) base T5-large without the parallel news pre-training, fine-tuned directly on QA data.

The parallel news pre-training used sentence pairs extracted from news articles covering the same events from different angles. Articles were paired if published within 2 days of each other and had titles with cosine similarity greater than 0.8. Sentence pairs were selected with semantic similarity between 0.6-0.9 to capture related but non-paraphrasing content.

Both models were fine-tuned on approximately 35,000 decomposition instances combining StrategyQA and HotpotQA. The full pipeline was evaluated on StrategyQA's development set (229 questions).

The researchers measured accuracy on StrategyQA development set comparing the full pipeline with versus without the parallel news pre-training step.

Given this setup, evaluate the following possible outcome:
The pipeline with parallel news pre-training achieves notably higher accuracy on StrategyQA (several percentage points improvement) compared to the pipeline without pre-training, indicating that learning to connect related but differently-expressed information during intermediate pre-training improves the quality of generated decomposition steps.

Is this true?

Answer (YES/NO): YES